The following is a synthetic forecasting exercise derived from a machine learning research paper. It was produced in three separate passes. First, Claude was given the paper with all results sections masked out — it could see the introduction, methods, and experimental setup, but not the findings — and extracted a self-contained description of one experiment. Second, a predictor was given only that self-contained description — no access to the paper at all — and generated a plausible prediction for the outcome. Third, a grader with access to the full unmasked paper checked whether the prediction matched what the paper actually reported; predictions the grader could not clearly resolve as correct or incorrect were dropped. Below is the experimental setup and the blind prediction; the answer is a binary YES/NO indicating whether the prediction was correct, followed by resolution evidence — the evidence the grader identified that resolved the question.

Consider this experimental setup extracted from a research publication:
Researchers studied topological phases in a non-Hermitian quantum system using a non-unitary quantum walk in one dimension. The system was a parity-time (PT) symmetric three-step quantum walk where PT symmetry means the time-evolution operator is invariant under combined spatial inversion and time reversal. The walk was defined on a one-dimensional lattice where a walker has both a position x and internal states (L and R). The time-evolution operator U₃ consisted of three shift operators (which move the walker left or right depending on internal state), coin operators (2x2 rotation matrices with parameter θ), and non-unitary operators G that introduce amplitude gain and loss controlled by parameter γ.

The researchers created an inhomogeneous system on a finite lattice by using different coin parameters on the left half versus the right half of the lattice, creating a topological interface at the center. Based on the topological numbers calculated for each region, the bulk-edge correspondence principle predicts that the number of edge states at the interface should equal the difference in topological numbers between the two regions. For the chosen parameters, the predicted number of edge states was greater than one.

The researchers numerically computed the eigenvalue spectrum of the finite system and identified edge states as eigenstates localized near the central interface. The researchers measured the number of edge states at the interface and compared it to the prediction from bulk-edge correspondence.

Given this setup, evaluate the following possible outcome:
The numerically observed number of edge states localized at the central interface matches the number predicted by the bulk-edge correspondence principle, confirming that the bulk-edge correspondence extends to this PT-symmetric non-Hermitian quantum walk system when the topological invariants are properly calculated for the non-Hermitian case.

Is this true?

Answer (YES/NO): YES